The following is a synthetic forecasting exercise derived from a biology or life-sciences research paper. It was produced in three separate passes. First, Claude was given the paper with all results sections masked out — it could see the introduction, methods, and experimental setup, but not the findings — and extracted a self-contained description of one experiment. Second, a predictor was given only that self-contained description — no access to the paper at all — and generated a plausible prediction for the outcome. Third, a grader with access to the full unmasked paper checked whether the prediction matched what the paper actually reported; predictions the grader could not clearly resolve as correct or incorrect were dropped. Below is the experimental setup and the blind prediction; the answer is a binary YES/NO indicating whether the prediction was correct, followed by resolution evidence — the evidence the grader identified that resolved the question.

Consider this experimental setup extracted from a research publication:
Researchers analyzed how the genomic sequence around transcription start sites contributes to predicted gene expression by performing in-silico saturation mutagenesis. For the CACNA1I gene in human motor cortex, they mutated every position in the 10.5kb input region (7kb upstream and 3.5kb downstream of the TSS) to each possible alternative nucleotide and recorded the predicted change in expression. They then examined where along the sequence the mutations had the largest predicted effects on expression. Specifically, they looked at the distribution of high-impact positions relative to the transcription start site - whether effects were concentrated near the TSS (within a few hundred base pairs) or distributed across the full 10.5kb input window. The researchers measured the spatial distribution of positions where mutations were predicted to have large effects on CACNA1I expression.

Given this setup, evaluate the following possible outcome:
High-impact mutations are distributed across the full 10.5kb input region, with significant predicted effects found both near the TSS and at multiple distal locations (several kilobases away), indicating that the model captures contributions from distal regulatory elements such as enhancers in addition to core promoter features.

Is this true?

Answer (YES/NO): NO